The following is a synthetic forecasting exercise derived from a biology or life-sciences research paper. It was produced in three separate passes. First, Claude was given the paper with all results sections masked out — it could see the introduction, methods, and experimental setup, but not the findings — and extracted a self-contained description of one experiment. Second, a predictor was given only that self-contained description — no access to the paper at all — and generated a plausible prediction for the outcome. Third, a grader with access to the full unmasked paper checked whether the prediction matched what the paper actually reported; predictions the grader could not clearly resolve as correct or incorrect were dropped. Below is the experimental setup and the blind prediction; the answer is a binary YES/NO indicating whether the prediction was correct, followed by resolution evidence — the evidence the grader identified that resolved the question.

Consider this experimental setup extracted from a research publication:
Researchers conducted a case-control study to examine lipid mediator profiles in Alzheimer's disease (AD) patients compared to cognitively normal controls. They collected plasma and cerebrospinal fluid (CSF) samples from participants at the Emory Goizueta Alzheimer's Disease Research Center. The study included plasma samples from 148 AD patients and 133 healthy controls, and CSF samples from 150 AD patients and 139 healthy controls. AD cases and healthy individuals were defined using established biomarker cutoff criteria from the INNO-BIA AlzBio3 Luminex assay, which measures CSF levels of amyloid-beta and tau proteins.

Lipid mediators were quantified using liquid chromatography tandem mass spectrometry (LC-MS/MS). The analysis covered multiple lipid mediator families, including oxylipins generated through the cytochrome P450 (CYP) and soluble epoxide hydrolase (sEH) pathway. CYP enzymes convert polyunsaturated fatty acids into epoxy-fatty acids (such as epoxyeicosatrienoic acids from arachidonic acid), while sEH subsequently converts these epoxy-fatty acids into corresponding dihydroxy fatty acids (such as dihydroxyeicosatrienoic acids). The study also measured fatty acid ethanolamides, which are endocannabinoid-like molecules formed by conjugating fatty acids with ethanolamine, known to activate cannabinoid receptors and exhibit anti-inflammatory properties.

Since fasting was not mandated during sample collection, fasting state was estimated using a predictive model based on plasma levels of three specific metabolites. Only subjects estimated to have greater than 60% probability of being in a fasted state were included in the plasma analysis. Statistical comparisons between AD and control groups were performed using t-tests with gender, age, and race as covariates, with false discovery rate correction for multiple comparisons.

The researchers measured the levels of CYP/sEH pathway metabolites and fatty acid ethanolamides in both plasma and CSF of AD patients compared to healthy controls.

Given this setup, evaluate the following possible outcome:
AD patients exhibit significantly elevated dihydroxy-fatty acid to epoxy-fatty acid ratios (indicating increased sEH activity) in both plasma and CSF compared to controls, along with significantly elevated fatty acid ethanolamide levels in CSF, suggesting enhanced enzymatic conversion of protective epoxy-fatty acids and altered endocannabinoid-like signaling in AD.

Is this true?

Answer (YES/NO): NO